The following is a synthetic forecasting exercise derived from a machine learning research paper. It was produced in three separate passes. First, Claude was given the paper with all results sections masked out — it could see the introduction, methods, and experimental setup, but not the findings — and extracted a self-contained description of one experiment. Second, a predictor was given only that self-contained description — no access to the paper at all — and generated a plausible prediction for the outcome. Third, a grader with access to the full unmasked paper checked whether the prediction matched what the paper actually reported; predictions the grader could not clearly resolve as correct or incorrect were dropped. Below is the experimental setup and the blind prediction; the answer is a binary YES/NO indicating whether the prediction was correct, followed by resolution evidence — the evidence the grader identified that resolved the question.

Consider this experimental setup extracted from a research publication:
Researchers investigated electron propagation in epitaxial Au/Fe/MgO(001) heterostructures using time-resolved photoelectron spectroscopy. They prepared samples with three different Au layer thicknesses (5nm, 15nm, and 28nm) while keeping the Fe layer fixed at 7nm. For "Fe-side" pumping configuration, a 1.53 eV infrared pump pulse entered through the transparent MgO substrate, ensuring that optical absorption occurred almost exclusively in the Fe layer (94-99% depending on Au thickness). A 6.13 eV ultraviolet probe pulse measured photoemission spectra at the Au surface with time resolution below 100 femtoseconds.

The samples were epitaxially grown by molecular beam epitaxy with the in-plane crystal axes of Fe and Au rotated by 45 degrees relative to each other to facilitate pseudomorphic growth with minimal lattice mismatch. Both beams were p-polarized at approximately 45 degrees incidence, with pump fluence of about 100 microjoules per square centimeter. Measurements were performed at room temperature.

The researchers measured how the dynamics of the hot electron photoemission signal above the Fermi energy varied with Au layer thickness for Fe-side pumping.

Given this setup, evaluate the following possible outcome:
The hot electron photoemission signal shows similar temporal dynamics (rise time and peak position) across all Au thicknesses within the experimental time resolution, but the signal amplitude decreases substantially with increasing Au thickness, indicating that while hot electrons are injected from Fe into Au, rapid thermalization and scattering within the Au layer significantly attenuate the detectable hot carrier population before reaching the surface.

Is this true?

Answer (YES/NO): NO